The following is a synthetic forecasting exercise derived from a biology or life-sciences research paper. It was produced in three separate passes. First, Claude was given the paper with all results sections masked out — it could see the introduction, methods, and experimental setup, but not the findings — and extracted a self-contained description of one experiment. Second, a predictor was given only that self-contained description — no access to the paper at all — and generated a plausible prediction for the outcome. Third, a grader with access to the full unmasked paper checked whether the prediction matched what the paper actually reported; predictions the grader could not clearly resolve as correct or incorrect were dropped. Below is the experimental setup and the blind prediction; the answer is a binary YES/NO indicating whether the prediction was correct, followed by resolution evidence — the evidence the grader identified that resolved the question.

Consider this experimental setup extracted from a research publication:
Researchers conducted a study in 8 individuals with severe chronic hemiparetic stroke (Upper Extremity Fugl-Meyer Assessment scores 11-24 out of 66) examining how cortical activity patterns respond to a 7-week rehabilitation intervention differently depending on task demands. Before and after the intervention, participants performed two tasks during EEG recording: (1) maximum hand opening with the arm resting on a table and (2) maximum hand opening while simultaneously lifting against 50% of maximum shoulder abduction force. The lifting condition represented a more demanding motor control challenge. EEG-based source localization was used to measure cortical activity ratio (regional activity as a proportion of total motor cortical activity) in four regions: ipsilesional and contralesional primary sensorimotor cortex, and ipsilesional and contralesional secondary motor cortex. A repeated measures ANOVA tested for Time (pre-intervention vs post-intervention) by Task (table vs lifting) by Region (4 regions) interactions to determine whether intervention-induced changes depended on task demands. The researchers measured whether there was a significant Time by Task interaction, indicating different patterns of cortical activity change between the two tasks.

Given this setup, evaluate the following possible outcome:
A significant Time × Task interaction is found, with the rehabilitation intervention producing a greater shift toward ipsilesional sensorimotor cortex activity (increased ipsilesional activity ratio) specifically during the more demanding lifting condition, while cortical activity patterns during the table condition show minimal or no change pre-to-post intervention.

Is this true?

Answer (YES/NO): NO